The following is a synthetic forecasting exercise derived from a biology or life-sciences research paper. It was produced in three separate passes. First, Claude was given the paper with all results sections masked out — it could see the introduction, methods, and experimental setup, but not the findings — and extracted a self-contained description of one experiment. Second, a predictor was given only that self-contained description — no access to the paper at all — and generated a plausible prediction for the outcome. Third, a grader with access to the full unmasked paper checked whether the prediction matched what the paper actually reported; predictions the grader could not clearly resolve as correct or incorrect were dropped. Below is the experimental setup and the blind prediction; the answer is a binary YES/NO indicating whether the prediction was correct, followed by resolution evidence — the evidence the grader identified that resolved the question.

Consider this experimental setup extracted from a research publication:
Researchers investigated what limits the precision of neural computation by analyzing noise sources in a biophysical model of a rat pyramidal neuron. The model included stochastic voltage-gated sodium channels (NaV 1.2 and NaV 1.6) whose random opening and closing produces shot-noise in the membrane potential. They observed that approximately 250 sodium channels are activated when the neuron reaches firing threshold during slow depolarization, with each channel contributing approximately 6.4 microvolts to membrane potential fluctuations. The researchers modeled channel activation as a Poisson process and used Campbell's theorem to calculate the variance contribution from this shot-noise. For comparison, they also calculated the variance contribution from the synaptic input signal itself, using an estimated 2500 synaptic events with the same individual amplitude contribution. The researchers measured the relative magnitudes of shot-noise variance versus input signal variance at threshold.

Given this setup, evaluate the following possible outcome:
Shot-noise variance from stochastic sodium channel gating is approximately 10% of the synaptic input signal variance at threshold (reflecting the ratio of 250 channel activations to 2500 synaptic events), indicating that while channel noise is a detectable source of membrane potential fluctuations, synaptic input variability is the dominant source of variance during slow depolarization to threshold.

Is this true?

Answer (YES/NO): YES